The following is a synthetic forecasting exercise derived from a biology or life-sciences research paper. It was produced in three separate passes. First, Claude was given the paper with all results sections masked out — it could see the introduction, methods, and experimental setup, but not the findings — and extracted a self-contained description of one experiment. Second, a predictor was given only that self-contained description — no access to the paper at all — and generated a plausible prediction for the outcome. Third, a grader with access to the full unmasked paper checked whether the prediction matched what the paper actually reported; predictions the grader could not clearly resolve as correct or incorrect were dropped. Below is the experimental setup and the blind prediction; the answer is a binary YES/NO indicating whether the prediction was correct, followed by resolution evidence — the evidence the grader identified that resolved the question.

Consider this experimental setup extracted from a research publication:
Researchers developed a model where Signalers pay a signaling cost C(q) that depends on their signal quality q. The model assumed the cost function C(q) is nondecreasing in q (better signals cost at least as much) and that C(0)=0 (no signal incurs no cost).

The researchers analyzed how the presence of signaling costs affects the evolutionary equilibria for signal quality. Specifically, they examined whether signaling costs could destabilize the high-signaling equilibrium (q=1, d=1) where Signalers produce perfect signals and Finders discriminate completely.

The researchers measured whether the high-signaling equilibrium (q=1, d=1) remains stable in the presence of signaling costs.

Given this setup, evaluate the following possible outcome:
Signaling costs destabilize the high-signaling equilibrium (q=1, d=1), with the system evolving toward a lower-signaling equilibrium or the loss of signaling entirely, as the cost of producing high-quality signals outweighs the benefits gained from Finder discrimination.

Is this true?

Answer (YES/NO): NO